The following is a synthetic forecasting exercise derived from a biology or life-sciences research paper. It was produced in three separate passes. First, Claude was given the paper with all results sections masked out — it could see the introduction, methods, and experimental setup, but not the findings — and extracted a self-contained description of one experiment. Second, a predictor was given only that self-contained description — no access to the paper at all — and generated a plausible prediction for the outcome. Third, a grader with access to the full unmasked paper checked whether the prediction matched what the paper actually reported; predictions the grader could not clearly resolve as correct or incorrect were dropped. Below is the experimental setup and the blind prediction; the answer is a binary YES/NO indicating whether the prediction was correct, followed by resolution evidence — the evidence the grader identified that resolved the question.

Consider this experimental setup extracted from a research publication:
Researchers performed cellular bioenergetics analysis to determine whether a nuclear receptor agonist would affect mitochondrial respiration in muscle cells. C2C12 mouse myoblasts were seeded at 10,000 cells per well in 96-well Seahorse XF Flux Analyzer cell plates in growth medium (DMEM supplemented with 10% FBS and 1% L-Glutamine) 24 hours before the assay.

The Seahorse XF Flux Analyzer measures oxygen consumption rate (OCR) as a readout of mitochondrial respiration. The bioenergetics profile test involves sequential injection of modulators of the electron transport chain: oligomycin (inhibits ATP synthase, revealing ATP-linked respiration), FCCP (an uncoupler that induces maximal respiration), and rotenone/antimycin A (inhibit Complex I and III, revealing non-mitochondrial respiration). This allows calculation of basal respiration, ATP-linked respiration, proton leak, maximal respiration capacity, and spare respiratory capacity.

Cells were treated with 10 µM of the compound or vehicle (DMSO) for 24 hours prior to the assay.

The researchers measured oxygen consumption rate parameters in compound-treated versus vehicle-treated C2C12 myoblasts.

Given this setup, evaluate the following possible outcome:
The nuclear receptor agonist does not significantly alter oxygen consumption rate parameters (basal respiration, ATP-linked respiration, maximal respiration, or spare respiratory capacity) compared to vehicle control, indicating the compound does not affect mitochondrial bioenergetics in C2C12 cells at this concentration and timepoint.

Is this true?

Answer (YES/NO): NO